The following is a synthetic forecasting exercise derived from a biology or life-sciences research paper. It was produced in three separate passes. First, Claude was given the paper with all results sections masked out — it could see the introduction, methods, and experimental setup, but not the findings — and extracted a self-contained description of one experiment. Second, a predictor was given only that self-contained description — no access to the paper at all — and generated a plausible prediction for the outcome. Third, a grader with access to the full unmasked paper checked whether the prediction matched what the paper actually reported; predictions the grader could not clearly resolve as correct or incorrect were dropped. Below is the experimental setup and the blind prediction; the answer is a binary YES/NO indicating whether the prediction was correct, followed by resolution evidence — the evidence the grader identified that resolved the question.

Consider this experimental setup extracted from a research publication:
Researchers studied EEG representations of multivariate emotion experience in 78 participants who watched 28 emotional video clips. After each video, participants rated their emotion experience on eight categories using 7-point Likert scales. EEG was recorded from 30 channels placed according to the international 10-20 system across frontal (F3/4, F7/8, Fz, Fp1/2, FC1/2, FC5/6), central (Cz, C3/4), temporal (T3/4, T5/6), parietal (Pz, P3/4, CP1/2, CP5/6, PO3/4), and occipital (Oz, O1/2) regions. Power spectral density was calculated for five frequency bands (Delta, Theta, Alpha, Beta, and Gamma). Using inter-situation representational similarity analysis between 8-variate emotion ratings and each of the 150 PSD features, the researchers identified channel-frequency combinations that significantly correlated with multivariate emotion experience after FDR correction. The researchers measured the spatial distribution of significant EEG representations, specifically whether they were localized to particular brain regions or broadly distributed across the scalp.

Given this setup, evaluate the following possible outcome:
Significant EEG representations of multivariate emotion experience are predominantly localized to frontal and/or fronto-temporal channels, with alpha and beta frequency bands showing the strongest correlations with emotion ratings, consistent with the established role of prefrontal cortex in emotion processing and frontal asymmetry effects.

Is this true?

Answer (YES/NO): NO